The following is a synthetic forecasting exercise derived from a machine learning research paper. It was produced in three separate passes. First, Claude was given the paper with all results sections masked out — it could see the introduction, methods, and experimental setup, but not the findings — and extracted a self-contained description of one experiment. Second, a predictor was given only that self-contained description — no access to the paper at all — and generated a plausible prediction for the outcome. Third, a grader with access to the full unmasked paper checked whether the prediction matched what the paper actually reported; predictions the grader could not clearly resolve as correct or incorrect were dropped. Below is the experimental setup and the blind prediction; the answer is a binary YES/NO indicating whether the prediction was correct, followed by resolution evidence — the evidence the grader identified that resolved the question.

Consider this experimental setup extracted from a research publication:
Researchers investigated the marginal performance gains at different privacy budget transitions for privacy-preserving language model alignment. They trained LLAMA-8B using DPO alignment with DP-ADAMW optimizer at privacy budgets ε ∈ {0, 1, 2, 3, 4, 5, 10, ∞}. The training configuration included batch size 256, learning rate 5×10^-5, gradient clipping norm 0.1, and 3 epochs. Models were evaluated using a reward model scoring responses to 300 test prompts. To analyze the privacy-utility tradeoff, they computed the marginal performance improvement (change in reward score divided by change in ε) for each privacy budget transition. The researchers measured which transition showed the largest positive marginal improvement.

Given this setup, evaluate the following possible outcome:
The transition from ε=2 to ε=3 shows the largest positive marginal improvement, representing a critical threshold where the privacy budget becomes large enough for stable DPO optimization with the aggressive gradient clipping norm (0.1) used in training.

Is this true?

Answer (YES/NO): NO